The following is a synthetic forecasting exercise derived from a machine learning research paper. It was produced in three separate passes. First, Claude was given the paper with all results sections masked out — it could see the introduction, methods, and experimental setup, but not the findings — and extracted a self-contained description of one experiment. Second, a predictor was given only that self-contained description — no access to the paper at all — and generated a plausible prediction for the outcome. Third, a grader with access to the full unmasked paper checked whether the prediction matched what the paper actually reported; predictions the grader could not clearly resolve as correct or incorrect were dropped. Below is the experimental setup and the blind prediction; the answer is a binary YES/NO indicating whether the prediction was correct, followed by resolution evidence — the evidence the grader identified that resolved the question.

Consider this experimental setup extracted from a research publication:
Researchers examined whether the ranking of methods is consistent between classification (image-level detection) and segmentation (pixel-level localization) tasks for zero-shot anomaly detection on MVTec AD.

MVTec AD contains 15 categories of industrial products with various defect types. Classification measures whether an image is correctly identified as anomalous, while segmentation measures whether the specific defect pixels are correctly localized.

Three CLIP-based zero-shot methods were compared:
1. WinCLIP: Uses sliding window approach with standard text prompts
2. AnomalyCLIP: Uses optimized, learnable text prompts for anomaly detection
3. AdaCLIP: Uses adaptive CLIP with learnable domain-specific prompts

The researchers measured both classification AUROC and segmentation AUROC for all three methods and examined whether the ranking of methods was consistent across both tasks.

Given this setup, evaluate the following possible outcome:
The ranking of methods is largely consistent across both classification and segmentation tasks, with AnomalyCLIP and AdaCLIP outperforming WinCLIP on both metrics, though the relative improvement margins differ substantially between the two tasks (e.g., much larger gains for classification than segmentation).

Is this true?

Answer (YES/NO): NO